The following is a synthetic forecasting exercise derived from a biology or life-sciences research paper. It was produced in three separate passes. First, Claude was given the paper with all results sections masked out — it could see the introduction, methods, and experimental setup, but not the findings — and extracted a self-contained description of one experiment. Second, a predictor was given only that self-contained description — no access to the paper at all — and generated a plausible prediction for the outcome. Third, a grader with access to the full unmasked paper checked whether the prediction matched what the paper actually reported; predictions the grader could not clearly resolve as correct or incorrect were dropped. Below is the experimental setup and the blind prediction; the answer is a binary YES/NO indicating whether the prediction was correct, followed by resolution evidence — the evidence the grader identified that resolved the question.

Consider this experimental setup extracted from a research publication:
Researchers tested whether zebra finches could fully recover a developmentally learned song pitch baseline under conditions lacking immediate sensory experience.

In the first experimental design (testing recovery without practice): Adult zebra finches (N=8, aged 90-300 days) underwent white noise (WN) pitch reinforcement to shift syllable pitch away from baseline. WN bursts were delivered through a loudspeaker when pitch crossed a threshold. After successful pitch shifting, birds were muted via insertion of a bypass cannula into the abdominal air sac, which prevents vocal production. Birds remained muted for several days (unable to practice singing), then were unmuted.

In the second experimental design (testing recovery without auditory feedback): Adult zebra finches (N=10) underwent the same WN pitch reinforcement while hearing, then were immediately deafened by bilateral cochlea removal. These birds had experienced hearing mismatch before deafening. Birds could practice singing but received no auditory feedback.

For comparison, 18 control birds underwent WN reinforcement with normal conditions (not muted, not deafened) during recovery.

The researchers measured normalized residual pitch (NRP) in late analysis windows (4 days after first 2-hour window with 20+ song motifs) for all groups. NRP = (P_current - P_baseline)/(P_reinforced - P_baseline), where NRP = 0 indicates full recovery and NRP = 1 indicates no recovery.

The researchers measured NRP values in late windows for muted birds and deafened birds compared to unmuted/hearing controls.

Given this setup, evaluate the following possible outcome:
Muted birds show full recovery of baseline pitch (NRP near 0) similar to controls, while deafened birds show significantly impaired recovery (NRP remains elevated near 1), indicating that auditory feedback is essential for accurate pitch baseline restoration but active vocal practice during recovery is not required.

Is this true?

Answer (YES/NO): NO